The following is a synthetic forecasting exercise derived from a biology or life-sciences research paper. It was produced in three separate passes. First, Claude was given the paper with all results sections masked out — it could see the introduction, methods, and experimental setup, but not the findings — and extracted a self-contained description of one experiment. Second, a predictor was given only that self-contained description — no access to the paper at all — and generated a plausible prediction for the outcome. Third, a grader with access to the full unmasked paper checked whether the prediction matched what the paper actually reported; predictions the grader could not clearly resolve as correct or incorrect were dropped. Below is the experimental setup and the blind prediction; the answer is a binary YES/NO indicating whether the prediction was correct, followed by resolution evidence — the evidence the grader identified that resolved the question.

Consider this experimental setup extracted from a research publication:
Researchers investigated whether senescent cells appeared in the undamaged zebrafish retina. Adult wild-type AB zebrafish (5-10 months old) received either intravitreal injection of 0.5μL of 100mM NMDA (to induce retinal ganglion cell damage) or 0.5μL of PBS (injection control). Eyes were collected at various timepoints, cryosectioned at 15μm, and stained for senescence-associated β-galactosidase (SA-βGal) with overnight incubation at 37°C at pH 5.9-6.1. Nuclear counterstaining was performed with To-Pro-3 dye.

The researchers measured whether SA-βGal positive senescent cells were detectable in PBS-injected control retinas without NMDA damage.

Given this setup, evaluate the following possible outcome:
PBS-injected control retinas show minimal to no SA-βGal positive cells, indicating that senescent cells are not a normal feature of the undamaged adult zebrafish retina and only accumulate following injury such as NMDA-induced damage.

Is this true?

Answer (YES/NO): YES